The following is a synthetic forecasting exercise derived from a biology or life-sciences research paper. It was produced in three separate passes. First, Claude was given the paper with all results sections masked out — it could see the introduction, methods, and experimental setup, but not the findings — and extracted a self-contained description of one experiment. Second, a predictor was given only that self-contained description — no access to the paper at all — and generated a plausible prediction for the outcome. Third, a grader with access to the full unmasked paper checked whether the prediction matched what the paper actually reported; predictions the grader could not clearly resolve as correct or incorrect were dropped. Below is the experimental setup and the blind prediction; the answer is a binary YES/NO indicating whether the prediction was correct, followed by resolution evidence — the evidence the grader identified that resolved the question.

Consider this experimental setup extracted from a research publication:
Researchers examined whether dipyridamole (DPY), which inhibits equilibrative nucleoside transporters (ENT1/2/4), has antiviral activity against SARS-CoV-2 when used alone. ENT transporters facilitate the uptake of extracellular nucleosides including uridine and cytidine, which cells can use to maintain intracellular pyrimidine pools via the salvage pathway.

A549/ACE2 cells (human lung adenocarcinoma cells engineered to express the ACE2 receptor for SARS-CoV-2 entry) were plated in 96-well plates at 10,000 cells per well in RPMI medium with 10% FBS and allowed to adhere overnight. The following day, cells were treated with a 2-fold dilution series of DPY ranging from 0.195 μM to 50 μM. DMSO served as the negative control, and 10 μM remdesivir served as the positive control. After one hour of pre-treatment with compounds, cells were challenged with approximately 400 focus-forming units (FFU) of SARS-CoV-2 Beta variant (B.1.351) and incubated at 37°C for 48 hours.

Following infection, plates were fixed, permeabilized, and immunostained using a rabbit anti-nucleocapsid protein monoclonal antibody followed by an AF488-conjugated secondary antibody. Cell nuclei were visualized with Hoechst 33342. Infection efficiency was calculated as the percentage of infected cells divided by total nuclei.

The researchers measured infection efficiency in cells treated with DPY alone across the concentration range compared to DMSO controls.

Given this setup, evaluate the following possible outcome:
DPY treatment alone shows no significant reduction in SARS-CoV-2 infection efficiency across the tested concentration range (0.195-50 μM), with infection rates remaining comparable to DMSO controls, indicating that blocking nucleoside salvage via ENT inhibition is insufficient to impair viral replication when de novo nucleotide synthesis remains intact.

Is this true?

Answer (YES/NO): YES